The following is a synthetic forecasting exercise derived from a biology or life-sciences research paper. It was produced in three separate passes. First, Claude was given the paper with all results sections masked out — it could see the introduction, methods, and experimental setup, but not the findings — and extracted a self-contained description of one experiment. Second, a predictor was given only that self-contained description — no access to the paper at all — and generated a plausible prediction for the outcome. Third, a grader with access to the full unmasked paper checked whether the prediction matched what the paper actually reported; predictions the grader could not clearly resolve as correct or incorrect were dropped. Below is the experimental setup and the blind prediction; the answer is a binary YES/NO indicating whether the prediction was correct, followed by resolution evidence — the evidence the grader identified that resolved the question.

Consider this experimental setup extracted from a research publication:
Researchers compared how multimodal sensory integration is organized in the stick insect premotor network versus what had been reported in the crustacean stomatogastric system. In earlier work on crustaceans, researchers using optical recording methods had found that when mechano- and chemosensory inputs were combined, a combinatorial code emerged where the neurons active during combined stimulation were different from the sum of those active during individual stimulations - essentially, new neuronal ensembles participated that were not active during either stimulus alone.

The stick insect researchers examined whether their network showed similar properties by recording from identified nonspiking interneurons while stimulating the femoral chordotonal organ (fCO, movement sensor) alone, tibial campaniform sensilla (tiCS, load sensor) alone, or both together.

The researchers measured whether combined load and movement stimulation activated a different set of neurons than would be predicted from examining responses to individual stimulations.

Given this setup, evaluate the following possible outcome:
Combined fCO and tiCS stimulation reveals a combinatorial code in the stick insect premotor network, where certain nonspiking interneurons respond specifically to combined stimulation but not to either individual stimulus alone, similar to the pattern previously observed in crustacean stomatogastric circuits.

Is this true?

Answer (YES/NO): NO